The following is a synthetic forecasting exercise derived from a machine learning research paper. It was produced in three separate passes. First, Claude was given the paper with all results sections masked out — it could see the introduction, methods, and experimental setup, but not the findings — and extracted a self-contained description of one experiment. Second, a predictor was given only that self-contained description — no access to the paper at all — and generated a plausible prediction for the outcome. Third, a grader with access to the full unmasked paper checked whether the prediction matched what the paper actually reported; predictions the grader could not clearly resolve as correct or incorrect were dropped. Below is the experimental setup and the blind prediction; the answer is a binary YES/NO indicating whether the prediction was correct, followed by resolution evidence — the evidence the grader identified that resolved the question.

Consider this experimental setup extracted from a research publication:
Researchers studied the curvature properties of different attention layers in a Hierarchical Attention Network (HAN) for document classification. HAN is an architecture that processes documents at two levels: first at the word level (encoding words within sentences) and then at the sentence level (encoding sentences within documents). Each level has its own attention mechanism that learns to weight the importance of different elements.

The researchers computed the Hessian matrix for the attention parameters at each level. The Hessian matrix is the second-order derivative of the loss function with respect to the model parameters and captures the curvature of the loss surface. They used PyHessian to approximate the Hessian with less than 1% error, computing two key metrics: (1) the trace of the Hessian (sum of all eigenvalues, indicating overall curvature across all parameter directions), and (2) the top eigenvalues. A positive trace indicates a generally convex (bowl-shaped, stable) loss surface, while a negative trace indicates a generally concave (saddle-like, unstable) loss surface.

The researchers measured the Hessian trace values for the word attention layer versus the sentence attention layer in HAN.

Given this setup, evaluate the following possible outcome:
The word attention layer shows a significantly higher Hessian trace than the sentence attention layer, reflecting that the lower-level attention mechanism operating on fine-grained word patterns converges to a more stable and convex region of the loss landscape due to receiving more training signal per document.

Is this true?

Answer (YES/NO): NO